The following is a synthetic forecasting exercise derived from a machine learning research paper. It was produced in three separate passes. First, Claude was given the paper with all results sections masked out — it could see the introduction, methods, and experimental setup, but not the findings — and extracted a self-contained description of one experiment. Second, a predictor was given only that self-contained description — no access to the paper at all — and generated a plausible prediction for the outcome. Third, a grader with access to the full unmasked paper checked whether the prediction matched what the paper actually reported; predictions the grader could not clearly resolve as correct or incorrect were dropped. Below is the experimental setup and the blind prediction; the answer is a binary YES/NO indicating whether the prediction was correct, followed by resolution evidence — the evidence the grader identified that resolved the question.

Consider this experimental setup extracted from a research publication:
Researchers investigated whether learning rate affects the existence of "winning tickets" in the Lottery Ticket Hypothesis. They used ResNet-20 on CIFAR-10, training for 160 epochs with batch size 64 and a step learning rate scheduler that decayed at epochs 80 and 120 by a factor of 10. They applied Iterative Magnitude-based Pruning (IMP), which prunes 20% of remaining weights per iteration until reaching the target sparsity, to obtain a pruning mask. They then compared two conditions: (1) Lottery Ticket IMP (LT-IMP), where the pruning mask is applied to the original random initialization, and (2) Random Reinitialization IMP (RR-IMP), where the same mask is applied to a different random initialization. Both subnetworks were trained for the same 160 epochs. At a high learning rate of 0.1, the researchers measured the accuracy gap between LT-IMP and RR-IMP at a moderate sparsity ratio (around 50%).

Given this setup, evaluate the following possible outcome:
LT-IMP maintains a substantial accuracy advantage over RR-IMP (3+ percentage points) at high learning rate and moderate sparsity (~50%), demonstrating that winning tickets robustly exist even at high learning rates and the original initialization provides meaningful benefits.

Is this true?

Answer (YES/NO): NO